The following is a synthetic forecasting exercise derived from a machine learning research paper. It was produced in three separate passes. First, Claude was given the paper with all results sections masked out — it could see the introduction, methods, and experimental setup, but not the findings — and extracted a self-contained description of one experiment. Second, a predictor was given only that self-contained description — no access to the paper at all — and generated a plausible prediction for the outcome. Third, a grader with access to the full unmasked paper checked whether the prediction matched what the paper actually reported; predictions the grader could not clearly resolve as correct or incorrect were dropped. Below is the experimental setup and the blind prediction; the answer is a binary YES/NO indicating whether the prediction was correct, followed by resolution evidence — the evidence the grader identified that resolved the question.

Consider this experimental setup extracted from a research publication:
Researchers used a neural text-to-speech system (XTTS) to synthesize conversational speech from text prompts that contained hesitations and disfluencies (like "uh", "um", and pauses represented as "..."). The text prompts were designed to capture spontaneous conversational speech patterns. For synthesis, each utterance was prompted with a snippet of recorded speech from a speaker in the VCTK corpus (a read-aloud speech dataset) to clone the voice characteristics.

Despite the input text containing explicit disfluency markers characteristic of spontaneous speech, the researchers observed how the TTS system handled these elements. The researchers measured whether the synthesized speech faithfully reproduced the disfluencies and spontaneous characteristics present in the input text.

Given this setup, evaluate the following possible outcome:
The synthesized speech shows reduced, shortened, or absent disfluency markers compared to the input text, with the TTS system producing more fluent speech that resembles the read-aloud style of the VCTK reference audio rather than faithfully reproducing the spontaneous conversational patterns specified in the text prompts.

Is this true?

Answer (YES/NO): YES